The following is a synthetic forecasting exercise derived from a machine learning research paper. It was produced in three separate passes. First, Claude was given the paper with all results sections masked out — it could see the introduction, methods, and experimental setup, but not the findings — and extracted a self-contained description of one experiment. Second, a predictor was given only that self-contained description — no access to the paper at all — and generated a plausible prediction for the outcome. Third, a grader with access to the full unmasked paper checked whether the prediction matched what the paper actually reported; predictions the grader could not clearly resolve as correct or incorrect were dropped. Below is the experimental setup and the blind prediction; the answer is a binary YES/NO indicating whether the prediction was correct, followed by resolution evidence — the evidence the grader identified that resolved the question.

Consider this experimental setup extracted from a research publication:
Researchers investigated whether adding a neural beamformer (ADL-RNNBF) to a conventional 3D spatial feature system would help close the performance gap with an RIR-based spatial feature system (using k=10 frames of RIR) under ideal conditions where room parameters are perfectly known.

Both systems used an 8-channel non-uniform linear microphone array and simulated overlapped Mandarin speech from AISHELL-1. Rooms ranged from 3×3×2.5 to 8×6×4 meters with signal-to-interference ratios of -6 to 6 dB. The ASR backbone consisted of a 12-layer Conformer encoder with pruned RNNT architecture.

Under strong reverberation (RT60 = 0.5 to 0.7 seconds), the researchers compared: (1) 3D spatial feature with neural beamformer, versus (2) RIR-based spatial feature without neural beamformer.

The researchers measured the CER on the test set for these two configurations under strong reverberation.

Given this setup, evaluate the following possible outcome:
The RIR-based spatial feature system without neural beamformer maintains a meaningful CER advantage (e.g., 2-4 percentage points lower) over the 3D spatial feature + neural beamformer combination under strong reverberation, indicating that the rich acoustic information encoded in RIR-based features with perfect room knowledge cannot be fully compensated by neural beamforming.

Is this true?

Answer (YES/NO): YES